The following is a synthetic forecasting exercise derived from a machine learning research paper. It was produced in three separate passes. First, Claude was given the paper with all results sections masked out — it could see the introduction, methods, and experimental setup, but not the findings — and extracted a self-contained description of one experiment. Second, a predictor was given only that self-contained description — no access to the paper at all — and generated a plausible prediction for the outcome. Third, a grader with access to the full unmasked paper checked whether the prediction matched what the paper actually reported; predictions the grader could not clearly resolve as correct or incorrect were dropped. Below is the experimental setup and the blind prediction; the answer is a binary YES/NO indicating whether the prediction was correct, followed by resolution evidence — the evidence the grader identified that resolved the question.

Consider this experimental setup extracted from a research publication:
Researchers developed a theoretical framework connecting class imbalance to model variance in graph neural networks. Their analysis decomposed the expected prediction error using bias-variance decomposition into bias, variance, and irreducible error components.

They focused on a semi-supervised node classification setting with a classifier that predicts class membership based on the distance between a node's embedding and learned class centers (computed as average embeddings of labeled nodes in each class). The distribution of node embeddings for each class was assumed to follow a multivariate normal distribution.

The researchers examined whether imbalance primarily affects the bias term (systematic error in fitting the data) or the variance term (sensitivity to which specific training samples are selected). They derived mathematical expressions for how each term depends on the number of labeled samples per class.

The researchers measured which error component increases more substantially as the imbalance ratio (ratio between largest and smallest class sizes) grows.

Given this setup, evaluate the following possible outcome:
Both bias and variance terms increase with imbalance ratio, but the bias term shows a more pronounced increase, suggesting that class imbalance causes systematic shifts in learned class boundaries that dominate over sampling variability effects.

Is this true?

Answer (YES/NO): NO